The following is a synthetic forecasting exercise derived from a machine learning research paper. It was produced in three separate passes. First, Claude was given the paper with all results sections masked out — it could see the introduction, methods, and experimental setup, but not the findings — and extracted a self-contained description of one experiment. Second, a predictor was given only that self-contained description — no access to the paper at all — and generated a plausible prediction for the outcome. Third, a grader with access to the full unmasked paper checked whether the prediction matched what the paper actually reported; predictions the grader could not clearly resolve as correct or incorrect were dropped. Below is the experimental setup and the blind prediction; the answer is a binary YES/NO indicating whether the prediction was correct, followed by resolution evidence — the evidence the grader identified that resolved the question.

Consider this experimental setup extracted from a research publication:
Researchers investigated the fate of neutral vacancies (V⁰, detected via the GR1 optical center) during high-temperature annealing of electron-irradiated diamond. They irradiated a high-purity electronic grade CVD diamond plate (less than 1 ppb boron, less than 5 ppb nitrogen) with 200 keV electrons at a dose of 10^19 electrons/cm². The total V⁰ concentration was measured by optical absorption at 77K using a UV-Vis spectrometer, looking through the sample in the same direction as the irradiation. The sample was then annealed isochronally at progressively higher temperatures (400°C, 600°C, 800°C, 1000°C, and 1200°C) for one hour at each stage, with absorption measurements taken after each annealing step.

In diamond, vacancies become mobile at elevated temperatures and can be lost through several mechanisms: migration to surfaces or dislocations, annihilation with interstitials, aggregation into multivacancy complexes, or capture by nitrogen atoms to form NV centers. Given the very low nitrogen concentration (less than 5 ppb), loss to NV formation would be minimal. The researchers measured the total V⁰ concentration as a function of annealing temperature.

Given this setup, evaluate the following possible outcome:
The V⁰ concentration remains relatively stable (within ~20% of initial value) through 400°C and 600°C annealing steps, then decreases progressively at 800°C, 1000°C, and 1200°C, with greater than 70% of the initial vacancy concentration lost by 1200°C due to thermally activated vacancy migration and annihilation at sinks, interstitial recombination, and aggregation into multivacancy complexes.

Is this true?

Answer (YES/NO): YES